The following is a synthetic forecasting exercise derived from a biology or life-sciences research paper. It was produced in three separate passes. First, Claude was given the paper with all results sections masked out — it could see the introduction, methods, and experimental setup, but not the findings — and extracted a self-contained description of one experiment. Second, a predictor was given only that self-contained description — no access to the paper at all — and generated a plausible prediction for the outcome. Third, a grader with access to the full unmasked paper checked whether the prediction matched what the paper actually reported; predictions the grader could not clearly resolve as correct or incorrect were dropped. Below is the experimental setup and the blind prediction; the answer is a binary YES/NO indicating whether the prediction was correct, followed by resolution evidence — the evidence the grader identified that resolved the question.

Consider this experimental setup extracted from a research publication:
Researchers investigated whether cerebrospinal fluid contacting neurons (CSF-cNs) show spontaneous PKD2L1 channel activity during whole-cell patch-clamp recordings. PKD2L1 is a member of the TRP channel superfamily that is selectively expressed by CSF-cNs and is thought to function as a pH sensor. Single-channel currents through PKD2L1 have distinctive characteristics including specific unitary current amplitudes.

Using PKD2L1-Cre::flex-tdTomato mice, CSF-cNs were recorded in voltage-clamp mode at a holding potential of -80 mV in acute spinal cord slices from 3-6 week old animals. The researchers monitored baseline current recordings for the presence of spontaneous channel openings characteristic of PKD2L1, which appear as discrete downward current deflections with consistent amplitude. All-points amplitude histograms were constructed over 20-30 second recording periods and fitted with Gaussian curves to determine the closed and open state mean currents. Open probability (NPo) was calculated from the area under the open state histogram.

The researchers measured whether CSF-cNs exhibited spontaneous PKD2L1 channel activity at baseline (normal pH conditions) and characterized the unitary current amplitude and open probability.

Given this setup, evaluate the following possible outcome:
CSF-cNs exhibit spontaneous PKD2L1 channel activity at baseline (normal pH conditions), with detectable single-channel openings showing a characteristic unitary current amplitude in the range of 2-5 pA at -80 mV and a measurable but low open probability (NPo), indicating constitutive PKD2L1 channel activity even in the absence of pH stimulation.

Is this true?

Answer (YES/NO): NO